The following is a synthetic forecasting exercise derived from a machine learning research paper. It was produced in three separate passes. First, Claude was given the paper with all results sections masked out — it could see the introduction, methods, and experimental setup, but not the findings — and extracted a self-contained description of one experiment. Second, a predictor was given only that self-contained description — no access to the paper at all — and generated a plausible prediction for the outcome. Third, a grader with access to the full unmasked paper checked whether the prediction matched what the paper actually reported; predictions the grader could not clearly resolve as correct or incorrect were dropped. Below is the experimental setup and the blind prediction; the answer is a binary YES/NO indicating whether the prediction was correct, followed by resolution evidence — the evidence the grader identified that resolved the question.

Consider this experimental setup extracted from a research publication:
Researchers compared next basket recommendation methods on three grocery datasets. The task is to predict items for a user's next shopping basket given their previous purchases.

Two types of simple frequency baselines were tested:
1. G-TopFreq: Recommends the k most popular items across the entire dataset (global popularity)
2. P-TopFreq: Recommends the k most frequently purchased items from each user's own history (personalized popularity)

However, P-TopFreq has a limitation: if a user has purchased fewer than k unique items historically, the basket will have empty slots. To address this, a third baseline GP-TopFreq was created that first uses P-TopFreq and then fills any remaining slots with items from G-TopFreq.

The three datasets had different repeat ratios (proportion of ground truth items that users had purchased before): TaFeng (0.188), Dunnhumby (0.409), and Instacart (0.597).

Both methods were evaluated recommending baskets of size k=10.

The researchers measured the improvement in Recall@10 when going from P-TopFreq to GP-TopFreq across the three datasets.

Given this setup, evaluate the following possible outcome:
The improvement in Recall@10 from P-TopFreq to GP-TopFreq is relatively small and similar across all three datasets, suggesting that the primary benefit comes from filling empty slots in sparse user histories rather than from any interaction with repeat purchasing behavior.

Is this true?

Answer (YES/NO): NO